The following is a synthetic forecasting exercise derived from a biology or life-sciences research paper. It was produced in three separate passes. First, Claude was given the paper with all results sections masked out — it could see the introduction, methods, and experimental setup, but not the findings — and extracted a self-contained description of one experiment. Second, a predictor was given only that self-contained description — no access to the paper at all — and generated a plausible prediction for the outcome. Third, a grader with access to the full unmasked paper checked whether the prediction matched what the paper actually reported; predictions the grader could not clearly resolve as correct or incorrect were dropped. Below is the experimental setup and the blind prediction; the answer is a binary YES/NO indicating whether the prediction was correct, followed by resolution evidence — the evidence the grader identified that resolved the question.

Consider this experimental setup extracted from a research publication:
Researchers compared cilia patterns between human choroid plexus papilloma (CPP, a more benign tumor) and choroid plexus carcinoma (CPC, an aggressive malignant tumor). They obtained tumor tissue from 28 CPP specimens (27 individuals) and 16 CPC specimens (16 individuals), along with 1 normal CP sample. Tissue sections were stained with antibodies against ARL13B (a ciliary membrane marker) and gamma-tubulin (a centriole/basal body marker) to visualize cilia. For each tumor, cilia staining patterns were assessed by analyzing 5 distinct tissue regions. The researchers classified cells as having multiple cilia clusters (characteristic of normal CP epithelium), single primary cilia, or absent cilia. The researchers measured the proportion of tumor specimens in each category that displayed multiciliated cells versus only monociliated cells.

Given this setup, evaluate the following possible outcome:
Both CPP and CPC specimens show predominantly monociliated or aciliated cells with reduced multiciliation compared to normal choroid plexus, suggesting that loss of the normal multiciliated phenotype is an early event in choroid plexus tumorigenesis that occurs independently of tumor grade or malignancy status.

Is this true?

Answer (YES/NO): NO